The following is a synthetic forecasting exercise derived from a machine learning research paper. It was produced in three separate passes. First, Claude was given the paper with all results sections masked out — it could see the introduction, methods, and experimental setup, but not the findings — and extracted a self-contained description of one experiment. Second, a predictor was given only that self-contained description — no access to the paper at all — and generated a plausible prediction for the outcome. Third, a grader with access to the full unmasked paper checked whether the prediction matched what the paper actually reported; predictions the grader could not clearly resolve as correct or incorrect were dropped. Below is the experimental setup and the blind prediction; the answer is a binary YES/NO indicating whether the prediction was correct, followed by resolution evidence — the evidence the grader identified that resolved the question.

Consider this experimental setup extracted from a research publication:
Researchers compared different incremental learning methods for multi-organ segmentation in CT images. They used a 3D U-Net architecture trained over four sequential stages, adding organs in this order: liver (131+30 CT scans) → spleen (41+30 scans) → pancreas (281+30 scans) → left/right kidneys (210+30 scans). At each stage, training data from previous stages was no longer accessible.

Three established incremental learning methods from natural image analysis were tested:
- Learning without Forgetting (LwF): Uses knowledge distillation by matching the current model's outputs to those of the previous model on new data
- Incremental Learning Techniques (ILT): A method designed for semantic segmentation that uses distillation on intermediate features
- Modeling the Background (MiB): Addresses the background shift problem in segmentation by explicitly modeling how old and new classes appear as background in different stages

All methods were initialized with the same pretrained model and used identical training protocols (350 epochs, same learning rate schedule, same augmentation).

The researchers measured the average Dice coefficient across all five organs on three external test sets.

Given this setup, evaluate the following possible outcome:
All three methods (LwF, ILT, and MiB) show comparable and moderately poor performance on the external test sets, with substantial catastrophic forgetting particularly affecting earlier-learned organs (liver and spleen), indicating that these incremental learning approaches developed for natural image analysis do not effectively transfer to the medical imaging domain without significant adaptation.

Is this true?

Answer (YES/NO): NO